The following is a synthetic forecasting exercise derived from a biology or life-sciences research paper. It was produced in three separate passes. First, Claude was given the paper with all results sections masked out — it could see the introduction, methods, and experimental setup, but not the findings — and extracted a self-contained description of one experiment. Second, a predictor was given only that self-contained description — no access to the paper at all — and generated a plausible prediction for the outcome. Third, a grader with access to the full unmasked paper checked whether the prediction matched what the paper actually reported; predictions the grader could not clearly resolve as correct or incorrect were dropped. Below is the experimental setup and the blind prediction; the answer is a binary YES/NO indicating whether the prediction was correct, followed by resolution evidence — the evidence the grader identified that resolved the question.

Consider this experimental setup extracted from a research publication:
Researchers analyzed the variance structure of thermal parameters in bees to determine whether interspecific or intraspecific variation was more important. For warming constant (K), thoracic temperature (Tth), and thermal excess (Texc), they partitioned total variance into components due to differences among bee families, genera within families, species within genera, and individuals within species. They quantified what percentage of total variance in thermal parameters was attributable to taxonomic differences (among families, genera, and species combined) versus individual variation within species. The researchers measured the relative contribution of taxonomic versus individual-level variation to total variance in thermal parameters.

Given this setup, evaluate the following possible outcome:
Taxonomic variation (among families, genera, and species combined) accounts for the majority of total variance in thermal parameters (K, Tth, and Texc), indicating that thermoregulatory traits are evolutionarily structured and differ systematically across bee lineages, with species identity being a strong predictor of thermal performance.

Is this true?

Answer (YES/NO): YES